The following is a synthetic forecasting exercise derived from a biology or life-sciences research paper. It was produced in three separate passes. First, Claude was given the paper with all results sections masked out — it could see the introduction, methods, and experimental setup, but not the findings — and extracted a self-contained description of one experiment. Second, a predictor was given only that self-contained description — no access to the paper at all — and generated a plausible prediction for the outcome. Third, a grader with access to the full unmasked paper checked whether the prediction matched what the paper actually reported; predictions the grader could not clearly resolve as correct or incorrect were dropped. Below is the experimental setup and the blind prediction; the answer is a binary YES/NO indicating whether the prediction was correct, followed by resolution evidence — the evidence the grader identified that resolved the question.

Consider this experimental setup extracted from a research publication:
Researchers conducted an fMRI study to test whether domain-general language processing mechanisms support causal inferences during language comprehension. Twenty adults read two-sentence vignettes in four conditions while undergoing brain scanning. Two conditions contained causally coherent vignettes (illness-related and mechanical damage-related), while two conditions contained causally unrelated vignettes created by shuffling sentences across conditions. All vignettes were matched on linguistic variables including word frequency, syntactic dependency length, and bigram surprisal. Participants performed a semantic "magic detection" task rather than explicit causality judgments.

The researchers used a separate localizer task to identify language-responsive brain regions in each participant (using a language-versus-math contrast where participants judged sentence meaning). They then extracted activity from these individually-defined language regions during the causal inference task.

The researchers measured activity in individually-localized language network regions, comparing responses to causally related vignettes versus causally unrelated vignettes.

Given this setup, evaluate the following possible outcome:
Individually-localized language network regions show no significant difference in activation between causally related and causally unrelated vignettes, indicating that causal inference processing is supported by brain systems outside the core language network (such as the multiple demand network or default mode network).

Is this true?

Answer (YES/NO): NO